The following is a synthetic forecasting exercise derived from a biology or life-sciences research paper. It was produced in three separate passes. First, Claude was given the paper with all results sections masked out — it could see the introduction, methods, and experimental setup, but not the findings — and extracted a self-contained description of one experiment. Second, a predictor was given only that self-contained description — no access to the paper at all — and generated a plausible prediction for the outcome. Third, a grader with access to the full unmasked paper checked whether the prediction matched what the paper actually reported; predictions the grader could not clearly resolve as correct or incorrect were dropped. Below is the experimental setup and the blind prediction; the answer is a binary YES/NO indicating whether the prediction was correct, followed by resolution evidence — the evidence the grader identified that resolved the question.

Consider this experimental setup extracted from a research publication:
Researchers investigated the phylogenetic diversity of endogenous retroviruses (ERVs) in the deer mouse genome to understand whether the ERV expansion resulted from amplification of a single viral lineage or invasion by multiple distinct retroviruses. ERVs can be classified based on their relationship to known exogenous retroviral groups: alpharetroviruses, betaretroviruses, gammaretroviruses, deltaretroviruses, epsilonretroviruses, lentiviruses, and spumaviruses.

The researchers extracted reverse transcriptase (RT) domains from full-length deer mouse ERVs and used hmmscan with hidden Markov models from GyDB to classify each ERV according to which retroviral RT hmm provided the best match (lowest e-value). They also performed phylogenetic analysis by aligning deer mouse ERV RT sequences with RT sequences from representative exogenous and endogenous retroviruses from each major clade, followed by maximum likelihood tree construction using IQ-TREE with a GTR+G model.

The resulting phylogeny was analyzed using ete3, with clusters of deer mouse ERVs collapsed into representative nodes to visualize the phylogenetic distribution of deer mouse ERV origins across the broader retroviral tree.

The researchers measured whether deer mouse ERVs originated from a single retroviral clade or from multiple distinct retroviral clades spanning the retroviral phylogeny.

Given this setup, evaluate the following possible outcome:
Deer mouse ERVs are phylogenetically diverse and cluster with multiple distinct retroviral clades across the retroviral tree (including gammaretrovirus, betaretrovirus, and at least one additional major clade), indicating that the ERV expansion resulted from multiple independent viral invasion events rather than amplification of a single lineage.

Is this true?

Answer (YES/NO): YES